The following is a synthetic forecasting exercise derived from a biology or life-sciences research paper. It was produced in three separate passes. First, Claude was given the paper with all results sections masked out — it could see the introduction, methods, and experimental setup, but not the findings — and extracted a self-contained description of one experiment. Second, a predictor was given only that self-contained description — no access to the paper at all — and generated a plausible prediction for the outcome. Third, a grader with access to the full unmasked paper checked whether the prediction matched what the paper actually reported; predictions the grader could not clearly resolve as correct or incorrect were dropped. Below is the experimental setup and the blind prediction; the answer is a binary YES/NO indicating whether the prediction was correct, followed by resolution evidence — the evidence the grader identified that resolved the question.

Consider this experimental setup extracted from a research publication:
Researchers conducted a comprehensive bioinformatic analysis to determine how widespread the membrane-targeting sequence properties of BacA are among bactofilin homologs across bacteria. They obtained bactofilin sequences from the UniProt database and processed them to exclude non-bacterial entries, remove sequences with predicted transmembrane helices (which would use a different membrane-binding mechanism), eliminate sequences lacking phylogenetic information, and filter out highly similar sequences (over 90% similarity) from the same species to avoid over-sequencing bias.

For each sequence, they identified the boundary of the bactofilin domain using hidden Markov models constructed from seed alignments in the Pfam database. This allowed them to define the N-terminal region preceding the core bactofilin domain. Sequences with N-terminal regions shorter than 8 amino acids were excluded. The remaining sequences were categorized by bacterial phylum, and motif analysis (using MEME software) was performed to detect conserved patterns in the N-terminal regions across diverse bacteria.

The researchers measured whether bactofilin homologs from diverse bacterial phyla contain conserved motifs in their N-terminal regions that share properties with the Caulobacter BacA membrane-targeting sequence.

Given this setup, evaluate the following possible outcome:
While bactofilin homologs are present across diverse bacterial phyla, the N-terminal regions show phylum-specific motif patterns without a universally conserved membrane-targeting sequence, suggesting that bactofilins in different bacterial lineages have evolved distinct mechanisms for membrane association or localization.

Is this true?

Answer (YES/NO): NO